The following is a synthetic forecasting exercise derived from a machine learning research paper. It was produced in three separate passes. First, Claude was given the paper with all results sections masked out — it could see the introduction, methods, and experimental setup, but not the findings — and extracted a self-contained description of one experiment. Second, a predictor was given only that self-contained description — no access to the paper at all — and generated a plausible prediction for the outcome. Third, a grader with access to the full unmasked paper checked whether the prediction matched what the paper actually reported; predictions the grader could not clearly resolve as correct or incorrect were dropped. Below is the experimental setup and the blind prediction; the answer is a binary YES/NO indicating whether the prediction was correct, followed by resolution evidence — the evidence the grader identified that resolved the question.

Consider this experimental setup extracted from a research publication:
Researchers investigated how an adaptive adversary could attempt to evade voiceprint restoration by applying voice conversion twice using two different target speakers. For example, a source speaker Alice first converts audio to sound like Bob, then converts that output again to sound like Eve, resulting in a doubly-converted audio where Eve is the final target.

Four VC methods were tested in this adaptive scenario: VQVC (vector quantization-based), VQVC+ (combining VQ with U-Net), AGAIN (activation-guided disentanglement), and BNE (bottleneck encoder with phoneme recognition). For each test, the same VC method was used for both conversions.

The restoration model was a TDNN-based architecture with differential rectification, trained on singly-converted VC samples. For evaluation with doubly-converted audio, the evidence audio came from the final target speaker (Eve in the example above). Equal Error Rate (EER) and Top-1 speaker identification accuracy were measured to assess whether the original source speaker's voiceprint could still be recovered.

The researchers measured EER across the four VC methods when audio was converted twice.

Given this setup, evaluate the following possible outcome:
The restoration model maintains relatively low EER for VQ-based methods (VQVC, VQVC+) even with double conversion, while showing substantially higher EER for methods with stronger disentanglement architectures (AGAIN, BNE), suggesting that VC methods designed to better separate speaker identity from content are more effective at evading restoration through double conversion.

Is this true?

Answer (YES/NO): NO